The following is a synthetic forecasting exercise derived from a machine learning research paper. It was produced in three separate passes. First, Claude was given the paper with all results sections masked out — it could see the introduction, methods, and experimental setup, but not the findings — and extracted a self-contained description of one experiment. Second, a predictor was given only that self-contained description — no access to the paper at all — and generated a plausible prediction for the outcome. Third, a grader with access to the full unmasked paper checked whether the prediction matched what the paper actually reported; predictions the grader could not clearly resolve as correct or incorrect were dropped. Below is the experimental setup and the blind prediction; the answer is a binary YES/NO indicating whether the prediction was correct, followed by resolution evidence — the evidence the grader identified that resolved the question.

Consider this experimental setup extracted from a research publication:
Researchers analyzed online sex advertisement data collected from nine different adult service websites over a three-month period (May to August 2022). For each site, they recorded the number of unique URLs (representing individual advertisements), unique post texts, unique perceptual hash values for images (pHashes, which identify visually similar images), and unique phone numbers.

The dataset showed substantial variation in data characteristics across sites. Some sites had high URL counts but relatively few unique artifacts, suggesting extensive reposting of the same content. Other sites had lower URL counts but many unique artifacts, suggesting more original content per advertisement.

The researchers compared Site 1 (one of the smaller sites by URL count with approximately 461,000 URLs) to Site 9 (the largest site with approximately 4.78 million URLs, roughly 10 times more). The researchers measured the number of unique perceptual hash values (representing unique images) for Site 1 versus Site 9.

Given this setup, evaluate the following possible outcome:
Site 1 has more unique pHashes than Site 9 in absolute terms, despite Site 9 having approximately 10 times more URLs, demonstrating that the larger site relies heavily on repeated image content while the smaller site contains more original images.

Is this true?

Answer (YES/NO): YES